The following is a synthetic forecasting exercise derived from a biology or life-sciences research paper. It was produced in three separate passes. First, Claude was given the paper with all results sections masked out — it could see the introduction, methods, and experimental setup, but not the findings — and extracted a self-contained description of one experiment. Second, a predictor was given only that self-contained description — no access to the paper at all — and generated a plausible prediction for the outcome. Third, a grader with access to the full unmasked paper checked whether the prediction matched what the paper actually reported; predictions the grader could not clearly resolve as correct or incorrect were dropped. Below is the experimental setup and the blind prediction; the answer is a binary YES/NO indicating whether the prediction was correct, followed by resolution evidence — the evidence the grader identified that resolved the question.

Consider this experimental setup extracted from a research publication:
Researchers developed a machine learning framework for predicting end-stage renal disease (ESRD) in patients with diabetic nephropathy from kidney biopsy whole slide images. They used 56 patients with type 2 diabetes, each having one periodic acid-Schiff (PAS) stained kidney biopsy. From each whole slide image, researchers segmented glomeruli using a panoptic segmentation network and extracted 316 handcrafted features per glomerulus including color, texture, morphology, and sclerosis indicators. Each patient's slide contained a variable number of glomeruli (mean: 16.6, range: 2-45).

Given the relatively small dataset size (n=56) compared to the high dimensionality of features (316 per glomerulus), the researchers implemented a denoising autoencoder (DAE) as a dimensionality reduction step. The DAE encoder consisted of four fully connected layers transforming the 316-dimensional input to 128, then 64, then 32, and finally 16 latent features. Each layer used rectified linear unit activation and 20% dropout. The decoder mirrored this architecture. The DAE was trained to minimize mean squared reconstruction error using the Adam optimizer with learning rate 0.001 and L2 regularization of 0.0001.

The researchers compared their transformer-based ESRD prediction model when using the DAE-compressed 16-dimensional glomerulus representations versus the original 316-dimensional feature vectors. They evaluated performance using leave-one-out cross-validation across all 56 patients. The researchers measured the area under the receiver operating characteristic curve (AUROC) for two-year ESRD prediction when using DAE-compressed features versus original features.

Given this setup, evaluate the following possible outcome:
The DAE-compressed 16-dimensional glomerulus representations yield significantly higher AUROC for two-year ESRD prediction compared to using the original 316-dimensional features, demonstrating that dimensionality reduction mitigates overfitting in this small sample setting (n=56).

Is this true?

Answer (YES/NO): YES